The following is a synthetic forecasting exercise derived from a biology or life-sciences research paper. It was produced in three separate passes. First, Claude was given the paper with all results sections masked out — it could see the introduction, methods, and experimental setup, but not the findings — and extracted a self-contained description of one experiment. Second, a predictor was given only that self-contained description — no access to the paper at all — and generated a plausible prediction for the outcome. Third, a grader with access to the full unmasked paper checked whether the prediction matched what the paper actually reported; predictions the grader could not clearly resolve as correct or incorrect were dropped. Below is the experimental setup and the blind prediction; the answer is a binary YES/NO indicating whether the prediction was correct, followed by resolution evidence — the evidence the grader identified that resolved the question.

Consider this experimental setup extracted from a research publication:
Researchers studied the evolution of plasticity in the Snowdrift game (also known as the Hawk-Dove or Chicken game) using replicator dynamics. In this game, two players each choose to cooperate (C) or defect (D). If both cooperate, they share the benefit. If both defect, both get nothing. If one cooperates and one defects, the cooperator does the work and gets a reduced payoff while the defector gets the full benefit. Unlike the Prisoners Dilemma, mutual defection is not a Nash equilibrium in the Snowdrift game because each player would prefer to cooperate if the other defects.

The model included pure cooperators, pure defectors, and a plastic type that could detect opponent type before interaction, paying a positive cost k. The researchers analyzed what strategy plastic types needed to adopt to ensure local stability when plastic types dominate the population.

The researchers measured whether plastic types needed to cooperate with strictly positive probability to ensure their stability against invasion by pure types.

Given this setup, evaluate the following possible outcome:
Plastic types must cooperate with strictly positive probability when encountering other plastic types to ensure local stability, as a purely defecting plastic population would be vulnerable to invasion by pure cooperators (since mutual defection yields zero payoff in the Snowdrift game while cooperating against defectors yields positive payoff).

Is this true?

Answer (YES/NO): YES